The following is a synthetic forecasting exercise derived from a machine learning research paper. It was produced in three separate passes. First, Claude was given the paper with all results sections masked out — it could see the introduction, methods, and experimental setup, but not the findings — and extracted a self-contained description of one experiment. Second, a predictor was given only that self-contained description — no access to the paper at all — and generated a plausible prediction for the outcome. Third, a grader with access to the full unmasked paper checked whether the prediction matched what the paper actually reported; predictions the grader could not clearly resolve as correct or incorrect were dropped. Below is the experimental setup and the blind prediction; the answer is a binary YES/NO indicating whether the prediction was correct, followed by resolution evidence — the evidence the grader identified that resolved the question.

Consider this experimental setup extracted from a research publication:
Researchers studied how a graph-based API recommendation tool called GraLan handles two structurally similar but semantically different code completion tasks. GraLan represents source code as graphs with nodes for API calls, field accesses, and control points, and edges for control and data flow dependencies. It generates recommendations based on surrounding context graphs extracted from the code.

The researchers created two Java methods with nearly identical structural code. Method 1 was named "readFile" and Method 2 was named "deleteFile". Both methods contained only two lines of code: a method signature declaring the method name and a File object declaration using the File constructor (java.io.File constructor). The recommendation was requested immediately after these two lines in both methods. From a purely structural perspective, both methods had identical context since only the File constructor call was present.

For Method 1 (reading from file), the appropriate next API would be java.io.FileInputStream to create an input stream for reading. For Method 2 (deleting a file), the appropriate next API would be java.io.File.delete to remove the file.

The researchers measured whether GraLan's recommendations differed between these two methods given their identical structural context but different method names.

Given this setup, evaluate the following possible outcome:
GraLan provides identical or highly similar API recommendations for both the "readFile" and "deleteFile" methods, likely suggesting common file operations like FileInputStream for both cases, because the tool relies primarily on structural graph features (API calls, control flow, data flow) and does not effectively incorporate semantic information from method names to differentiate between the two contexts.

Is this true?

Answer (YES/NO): YES